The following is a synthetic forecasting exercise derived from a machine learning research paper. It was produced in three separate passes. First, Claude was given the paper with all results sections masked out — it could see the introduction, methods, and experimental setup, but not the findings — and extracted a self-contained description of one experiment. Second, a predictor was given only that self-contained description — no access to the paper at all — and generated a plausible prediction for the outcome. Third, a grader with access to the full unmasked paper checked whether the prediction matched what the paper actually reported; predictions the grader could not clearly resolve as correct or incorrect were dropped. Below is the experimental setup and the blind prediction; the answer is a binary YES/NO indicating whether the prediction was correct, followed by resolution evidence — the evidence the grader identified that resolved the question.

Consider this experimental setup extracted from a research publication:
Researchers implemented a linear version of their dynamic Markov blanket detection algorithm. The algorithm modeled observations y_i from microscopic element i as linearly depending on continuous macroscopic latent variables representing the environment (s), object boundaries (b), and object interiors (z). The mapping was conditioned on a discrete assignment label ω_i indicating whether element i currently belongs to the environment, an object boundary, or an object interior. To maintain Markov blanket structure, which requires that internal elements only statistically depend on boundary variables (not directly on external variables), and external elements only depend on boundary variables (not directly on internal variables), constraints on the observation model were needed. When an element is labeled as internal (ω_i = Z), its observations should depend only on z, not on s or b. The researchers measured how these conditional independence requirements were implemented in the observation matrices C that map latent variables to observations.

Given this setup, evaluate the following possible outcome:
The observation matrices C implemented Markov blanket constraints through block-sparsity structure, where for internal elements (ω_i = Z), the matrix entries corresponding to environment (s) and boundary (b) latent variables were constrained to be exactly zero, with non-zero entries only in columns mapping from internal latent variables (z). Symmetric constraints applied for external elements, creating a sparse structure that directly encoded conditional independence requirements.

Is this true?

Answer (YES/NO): YES